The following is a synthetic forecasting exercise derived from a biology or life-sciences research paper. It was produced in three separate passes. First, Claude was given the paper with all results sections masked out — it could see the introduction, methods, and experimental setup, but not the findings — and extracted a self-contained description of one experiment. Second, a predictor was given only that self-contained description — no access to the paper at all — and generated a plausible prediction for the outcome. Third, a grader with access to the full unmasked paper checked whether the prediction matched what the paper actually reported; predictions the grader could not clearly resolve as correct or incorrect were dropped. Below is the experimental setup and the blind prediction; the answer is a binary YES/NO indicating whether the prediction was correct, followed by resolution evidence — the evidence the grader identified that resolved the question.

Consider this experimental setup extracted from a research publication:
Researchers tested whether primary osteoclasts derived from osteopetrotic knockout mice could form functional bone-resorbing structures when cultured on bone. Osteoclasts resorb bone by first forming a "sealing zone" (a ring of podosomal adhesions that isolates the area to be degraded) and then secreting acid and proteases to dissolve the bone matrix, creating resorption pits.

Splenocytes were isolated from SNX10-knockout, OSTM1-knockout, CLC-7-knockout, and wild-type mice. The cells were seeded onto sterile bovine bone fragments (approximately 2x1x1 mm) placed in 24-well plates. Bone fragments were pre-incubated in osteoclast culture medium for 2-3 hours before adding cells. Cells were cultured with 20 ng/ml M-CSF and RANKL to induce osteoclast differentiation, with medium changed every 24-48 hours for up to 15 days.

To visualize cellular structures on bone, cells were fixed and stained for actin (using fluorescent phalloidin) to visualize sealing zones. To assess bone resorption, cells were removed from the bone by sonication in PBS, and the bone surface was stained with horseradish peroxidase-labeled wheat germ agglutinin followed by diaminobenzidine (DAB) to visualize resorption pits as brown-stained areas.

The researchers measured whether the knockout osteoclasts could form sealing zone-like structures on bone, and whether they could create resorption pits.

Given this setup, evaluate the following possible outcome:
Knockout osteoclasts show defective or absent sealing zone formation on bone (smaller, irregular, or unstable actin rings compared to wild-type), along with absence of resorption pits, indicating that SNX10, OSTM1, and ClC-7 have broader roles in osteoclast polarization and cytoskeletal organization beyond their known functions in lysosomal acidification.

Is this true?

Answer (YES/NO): NO